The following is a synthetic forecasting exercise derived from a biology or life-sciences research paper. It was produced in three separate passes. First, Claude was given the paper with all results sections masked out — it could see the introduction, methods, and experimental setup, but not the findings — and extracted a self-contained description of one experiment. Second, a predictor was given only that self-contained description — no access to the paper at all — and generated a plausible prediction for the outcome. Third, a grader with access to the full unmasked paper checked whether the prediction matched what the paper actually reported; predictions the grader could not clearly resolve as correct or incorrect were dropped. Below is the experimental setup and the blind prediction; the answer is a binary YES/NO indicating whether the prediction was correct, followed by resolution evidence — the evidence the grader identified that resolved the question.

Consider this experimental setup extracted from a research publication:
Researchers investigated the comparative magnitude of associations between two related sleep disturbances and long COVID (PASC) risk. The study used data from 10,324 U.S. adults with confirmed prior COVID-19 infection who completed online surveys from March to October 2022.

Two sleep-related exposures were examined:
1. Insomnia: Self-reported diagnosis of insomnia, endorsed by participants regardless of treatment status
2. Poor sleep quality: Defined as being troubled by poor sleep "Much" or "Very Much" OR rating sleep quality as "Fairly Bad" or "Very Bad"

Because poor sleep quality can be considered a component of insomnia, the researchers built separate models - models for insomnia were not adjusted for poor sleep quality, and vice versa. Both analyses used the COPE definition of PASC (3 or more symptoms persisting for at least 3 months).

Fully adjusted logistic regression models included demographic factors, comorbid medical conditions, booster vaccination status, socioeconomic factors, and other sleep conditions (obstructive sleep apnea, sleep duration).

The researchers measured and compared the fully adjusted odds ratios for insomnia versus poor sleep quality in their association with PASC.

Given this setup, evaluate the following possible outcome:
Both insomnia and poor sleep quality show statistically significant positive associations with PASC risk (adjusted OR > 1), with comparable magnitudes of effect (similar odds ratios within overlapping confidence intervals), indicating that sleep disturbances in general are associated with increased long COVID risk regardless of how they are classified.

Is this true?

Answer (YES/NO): NO